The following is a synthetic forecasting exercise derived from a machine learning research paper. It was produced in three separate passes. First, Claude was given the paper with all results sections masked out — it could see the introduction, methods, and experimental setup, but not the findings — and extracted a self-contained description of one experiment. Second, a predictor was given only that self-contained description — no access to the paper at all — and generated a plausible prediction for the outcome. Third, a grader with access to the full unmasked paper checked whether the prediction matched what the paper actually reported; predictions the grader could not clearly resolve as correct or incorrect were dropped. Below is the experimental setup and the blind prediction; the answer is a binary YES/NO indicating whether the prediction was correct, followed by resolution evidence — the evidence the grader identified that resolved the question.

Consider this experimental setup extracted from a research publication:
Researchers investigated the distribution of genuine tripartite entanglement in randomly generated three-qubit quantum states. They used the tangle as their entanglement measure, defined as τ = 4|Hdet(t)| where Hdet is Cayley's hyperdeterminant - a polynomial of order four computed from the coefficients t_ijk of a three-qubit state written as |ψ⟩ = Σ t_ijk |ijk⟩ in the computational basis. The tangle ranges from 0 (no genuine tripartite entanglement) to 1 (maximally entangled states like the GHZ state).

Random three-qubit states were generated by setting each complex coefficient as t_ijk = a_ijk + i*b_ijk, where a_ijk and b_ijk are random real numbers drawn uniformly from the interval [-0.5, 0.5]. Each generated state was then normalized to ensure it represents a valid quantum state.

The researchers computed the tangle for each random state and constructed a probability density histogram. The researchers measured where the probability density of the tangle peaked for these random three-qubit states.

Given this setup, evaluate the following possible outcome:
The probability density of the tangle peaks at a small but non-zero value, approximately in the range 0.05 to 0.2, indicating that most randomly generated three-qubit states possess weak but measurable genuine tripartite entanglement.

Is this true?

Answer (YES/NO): NO